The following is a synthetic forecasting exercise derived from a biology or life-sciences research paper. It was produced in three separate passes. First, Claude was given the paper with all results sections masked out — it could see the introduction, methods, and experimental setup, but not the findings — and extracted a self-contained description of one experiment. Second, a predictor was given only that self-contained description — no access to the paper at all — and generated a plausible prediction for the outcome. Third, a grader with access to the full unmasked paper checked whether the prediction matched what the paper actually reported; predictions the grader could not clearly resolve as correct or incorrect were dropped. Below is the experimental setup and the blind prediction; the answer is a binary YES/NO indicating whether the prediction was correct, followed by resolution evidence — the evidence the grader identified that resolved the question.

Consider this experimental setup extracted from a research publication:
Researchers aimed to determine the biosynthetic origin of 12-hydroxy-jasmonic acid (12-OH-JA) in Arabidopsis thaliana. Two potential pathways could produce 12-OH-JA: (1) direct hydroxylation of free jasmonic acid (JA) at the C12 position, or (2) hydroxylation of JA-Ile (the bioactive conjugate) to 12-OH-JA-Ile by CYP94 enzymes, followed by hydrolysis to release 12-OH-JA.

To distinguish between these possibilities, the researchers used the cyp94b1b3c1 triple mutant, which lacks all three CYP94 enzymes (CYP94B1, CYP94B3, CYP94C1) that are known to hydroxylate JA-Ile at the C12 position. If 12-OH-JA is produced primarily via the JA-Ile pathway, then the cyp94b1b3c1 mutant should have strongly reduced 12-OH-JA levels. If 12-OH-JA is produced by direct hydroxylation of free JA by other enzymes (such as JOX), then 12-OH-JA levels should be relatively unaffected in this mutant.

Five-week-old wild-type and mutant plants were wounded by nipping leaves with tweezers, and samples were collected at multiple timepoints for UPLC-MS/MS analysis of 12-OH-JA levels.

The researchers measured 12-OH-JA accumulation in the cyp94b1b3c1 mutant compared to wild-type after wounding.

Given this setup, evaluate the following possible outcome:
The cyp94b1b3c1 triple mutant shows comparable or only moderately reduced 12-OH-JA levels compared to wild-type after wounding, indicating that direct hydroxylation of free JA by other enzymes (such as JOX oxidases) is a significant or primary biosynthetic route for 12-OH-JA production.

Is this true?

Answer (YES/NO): NO